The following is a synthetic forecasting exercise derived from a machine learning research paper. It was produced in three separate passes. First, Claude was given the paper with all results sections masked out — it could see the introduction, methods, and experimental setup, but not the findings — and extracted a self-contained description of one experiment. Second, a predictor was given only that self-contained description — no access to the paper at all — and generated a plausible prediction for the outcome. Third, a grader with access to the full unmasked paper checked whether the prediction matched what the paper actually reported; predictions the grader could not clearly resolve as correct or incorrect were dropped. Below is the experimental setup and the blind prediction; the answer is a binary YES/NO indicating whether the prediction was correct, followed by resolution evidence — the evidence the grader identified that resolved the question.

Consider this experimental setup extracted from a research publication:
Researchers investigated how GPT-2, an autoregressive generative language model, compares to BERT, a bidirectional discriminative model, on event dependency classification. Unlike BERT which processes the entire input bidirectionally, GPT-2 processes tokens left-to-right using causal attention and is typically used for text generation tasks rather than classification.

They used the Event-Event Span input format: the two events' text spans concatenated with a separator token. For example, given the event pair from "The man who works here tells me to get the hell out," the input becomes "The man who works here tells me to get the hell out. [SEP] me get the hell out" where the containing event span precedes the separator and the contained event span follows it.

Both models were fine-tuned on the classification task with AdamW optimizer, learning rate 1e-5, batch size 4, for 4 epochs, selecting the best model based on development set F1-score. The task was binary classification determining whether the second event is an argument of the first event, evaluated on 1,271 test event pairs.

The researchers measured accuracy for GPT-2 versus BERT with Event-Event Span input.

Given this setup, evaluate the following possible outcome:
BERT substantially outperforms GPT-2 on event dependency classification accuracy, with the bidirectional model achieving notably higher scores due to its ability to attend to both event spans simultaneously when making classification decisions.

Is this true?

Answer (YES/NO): NO